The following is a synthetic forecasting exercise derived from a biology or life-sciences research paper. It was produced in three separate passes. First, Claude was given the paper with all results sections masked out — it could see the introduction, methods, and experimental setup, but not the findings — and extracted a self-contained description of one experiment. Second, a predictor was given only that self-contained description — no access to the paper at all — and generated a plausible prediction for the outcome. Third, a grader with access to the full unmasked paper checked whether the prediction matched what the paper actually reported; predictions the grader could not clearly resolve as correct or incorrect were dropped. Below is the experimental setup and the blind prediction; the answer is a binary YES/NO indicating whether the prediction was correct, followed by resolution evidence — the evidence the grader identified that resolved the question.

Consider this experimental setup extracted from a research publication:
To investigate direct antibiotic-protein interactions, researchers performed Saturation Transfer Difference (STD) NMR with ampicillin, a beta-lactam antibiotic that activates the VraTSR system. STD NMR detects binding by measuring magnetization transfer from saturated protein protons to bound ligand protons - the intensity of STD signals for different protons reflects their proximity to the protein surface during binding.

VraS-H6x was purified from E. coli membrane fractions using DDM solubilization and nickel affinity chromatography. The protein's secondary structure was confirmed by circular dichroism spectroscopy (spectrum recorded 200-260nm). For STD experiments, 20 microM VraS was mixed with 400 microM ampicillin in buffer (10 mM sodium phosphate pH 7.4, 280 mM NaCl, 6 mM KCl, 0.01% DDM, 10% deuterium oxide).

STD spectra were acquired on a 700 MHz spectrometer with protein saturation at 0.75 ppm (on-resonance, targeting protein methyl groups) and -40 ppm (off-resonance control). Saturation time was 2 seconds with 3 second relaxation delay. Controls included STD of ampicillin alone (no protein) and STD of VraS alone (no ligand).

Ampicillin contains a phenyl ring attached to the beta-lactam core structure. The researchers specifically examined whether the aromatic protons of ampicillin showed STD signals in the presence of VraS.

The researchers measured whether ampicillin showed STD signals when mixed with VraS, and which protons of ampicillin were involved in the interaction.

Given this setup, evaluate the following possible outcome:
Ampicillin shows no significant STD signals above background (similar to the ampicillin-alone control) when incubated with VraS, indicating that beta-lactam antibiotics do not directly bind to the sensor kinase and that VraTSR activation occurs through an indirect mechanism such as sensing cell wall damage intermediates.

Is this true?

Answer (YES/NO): NO